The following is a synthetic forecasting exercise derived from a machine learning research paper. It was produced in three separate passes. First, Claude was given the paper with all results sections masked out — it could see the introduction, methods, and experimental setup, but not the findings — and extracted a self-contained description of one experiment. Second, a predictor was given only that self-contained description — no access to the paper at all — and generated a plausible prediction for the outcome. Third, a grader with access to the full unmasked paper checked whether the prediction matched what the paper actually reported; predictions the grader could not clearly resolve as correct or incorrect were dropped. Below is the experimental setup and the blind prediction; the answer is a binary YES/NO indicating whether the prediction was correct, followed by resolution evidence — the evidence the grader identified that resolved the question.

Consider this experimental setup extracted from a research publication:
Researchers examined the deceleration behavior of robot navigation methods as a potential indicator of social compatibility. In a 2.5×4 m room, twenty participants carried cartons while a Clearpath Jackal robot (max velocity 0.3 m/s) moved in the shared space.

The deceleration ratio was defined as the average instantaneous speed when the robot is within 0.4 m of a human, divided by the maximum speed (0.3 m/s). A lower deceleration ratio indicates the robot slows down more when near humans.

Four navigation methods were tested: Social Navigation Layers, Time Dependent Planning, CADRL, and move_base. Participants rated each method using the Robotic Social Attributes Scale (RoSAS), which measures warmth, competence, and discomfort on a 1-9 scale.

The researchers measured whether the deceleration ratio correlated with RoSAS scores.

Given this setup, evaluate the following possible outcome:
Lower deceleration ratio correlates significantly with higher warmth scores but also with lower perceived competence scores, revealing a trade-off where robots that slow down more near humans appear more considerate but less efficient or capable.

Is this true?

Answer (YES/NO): NO